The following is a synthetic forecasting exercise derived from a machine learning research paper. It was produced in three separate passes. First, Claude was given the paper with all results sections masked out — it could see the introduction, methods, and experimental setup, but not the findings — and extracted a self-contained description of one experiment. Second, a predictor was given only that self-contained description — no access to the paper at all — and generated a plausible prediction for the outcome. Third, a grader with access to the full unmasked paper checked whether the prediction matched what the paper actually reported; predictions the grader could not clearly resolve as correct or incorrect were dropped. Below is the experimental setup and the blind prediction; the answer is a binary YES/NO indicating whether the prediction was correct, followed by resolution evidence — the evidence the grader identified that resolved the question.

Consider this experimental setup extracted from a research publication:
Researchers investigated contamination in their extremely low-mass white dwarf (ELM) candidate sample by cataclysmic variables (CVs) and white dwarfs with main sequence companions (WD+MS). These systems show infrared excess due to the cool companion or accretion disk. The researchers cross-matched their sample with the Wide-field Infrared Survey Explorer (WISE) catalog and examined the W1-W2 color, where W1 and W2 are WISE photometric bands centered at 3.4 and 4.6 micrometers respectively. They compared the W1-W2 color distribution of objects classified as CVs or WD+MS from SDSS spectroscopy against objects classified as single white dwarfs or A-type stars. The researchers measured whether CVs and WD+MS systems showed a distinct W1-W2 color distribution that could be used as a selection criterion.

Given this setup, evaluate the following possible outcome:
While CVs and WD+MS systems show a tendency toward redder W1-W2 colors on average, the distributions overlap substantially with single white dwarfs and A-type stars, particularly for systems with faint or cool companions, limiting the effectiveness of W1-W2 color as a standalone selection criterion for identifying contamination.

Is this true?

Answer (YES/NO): NO